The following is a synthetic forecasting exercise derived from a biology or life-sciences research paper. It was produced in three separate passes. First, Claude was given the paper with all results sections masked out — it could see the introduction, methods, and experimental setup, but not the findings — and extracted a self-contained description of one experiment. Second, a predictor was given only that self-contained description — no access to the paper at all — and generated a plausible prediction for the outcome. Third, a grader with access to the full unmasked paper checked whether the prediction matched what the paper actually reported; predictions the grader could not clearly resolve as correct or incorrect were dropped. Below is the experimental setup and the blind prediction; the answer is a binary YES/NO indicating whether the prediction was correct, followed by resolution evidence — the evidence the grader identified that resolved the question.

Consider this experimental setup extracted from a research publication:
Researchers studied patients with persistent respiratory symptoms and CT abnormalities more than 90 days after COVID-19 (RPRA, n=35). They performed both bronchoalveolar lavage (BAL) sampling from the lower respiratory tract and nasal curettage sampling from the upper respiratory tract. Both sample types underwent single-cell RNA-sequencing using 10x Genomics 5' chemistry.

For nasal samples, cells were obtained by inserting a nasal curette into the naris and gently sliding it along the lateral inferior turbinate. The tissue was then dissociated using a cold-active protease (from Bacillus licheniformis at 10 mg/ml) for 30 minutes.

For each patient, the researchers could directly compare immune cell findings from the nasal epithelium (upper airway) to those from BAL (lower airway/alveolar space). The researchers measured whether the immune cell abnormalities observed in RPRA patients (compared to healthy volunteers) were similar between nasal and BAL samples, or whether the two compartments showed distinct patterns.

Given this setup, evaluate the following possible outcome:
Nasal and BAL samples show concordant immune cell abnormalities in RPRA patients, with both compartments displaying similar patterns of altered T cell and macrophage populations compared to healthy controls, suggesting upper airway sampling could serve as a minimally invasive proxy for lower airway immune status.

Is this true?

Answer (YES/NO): NO